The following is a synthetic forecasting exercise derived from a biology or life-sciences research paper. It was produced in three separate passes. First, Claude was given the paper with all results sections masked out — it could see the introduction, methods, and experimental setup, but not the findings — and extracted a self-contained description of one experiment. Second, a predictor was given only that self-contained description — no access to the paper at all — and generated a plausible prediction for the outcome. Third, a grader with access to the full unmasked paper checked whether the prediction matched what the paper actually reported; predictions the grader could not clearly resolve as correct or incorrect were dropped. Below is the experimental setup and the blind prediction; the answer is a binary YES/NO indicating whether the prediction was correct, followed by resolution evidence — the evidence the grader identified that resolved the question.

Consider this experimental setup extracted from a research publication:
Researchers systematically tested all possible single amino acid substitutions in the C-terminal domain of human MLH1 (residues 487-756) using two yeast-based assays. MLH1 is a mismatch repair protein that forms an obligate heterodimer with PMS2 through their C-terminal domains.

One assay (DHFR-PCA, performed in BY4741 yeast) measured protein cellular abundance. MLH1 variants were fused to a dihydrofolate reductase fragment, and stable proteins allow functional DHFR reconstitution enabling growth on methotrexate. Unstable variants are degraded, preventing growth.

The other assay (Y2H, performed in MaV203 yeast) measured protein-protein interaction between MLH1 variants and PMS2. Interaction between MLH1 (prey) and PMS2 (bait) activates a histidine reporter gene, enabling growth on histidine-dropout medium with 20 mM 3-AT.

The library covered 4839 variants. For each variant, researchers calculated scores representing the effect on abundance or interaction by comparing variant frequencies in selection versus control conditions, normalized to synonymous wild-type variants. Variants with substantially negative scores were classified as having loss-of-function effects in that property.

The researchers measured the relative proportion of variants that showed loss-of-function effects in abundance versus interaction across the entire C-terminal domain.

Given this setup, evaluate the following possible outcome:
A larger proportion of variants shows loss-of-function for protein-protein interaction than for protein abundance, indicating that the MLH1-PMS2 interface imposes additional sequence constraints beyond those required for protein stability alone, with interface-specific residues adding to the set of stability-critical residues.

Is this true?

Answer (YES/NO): NO